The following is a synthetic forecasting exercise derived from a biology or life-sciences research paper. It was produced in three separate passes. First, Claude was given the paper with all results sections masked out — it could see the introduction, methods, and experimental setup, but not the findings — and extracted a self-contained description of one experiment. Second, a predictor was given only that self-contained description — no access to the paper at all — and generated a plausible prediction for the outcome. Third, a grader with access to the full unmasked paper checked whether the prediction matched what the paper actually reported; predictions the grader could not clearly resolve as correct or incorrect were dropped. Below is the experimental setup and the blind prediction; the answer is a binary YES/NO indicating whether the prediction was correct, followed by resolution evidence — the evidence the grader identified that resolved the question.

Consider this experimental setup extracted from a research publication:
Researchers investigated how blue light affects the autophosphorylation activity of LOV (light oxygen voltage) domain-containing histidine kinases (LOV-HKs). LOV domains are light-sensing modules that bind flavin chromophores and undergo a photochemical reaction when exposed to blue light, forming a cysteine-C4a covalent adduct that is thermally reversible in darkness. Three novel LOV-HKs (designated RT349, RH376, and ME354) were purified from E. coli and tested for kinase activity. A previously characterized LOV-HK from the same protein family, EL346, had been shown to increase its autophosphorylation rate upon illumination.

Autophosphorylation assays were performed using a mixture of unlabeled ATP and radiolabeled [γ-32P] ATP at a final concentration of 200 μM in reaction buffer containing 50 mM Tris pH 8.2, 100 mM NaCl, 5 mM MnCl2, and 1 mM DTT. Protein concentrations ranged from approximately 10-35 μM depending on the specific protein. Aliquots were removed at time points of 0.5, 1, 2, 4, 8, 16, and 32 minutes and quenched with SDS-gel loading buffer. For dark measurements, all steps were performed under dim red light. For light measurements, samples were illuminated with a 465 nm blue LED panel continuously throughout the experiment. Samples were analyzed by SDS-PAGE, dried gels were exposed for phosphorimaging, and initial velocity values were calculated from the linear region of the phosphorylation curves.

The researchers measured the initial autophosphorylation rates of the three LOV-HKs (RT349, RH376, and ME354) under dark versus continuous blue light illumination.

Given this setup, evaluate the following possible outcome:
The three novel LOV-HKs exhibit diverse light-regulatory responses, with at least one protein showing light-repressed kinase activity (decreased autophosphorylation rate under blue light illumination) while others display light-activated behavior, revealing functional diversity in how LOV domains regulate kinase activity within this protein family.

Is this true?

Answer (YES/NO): YES